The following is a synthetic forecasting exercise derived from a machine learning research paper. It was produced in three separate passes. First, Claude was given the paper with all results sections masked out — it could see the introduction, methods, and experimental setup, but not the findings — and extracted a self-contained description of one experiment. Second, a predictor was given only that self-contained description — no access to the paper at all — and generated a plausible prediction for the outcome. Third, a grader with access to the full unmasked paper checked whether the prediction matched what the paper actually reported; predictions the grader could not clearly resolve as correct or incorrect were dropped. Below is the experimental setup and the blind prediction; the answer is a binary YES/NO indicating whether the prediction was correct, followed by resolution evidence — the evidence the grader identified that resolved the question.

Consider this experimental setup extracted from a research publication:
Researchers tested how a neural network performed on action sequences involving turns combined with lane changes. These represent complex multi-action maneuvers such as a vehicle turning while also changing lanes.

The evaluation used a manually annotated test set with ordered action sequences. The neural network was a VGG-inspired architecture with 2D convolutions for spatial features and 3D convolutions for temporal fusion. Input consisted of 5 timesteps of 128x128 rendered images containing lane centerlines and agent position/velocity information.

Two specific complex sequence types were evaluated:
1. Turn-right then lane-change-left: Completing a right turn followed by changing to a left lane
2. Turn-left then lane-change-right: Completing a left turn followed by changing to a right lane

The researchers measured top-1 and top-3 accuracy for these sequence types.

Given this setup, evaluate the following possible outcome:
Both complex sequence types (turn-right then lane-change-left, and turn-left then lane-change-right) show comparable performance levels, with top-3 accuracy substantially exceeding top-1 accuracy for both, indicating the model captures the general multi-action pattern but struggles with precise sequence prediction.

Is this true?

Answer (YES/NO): NO